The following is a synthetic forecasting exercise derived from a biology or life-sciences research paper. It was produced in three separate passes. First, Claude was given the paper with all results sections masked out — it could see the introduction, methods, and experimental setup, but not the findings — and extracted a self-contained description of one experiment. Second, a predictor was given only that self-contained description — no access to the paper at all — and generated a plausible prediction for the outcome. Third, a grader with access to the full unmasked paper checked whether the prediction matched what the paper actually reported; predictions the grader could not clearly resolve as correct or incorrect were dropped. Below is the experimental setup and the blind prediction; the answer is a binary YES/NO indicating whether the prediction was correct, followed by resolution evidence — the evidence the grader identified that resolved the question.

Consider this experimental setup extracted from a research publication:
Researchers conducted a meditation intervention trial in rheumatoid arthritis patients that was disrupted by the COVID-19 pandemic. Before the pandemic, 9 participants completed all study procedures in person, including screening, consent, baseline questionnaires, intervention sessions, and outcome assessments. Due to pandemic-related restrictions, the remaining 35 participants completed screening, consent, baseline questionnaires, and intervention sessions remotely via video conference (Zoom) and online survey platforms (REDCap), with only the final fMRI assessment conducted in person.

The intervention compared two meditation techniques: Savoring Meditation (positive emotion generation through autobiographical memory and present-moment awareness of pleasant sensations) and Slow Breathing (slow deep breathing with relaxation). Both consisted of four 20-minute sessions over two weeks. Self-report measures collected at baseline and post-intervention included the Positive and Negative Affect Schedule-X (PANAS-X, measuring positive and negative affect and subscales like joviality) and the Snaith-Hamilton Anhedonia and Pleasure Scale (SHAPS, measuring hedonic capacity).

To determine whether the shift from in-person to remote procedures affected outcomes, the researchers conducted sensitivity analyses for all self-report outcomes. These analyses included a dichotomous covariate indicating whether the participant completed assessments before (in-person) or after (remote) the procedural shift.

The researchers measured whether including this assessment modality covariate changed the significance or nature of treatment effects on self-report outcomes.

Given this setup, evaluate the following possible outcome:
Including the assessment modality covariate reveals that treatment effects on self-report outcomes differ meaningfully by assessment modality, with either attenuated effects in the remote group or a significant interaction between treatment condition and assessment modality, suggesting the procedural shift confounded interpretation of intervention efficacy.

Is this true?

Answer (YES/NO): NO